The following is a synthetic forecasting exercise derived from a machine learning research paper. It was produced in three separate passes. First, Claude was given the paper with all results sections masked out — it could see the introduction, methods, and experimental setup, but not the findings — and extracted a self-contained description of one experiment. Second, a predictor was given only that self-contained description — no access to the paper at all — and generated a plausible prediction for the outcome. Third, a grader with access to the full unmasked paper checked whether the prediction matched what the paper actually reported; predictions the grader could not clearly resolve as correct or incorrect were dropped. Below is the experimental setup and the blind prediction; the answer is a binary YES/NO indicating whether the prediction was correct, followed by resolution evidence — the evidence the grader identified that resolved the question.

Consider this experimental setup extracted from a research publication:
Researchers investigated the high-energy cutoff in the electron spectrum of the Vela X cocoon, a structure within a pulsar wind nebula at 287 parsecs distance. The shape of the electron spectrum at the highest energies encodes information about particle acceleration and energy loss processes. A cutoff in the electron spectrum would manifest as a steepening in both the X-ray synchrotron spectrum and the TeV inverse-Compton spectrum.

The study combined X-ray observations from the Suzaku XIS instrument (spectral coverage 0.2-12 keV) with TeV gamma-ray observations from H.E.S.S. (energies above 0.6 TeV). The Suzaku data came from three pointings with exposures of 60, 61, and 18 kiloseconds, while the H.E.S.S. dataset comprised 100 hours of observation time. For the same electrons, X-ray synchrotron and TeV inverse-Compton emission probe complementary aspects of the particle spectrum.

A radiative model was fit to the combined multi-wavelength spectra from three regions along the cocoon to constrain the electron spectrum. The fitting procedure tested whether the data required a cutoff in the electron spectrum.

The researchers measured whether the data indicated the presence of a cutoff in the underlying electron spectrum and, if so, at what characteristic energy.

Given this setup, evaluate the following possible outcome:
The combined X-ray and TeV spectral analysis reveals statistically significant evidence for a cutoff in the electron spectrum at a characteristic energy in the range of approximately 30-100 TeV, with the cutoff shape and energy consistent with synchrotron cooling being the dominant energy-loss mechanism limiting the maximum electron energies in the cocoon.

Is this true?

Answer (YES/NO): NO